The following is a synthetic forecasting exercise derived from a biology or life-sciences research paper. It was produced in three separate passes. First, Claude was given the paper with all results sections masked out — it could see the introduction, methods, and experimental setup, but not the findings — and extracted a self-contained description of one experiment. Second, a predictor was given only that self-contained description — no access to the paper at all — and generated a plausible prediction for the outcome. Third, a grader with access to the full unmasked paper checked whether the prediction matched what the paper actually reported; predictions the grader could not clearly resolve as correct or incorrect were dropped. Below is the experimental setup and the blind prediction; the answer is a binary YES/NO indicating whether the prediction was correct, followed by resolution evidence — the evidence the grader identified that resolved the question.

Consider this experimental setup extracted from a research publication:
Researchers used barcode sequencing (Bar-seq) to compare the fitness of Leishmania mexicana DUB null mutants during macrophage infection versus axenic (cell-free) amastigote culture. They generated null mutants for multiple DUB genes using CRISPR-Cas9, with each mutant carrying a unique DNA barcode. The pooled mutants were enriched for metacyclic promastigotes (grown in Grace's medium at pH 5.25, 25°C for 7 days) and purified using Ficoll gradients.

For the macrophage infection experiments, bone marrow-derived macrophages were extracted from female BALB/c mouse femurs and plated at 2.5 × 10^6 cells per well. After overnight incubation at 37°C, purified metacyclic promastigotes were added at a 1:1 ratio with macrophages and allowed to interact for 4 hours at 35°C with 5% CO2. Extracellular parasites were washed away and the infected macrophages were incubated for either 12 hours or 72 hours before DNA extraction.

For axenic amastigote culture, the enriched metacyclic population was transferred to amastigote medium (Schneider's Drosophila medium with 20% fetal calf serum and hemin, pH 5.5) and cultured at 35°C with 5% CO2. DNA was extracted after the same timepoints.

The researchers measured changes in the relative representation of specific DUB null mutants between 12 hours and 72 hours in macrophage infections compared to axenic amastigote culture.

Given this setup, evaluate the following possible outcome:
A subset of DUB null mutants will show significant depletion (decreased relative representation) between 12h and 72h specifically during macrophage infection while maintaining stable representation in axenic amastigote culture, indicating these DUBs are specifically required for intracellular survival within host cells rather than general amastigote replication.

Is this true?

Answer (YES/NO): NO